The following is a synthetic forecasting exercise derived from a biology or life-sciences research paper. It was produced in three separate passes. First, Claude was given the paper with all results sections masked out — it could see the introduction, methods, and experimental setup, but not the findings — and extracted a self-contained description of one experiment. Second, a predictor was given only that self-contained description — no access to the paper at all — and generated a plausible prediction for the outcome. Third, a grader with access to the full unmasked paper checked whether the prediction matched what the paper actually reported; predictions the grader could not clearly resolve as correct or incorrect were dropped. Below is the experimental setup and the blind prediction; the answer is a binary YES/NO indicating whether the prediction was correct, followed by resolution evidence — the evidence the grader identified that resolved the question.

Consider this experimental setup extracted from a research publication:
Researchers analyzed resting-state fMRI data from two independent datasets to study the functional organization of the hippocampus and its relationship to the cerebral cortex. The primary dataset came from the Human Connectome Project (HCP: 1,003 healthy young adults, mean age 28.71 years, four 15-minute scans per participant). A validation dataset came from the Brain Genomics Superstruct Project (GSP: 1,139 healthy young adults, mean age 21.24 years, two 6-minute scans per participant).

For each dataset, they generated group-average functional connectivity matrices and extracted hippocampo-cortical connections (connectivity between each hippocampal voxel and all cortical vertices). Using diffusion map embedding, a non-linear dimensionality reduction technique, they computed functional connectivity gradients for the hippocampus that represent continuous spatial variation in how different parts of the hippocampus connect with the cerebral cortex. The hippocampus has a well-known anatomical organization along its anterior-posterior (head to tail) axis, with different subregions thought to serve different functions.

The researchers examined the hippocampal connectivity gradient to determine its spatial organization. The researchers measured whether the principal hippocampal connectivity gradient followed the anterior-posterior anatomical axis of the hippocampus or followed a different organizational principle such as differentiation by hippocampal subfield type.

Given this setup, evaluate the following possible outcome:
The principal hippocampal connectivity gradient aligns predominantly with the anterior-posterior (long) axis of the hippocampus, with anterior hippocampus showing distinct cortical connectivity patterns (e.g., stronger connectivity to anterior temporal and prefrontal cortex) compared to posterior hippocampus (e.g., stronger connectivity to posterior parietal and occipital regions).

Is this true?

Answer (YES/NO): YES